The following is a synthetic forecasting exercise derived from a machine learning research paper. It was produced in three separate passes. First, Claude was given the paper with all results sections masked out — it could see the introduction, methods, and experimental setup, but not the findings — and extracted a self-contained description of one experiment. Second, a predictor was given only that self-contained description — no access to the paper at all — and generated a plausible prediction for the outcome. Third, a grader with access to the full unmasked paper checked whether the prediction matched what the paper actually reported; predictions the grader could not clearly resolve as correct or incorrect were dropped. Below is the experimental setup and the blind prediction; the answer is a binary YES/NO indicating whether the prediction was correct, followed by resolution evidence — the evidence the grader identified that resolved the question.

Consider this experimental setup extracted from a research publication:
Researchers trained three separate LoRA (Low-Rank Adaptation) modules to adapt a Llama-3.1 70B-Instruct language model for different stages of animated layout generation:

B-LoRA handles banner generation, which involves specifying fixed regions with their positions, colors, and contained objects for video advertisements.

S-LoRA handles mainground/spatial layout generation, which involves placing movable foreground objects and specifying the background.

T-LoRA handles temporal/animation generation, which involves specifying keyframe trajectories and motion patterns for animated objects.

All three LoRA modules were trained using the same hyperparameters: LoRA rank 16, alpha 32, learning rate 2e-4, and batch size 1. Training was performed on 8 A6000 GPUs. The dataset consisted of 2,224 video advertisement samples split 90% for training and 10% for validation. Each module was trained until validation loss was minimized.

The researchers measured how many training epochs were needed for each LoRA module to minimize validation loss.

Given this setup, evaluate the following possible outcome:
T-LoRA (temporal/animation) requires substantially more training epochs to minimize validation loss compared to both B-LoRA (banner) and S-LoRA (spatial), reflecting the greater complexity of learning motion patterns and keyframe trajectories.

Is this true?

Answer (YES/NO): NO